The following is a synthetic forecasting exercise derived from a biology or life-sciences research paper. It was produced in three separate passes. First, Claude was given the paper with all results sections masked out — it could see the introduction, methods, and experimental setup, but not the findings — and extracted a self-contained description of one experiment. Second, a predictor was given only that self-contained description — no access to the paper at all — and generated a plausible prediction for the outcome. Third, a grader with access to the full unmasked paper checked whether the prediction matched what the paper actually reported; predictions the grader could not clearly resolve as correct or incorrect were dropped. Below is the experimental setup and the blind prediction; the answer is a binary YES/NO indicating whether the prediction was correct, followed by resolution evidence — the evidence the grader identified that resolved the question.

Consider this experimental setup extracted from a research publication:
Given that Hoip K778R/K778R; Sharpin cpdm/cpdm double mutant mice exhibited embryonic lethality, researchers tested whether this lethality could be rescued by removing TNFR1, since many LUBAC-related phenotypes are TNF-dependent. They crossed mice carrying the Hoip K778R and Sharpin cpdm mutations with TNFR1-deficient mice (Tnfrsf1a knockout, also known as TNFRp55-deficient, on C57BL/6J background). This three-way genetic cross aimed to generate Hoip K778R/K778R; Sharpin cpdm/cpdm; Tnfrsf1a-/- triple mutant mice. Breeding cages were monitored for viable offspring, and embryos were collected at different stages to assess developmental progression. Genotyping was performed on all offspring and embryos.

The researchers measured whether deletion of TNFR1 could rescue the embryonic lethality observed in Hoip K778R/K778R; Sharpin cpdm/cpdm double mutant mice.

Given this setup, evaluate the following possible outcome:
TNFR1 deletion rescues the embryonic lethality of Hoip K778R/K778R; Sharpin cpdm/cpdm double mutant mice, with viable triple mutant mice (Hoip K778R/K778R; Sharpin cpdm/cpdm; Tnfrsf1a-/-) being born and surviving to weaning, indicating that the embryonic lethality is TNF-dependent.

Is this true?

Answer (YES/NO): YES